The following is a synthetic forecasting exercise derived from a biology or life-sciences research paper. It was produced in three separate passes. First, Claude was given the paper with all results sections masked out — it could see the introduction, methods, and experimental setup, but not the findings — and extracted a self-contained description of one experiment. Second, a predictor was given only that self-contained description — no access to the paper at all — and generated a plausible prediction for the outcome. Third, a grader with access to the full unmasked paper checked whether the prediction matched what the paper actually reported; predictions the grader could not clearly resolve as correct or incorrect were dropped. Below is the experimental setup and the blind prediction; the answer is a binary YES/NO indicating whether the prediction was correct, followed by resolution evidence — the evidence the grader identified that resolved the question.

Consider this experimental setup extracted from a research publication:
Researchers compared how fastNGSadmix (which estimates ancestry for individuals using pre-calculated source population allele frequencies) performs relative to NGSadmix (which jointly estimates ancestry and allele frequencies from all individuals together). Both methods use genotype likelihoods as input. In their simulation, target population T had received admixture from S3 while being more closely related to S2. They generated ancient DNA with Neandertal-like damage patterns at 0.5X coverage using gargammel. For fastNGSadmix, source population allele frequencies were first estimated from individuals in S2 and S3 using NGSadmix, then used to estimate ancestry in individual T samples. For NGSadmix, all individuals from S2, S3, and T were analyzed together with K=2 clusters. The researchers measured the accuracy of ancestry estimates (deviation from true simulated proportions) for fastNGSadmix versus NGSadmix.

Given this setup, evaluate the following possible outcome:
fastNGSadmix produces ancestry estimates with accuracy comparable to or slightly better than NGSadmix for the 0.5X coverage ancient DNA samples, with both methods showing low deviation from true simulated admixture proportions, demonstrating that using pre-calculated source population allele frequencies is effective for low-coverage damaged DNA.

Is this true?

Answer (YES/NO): NO